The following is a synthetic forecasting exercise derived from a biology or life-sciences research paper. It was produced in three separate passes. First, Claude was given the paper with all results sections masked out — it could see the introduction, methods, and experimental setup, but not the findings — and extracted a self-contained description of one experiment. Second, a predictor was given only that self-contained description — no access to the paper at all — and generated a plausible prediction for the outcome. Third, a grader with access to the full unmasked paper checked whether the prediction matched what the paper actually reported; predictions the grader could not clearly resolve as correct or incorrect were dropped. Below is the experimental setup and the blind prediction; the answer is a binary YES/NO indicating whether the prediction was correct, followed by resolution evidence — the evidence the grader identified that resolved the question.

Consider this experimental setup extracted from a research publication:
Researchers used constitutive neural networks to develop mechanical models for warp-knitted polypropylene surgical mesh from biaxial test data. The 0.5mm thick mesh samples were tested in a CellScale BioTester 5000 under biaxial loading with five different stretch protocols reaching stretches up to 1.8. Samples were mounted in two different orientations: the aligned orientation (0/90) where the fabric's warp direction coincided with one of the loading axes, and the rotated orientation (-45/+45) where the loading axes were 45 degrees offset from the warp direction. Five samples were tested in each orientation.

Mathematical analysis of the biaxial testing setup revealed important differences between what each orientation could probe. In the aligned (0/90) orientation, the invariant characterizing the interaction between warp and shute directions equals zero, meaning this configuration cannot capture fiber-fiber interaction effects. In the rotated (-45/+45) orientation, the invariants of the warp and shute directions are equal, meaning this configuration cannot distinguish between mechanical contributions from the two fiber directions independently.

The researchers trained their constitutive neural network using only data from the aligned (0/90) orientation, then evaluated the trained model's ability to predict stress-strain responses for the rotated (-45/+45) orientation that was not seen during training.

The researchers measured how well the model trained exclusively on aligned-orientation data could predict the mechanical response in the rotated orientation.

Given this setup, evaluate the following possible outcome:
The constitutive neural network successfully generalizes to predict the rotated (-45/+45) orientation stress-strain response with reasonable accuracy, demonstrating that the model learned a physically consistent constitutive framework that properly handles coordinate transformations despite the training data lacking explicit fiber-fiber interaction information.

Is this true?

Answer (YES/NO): NO